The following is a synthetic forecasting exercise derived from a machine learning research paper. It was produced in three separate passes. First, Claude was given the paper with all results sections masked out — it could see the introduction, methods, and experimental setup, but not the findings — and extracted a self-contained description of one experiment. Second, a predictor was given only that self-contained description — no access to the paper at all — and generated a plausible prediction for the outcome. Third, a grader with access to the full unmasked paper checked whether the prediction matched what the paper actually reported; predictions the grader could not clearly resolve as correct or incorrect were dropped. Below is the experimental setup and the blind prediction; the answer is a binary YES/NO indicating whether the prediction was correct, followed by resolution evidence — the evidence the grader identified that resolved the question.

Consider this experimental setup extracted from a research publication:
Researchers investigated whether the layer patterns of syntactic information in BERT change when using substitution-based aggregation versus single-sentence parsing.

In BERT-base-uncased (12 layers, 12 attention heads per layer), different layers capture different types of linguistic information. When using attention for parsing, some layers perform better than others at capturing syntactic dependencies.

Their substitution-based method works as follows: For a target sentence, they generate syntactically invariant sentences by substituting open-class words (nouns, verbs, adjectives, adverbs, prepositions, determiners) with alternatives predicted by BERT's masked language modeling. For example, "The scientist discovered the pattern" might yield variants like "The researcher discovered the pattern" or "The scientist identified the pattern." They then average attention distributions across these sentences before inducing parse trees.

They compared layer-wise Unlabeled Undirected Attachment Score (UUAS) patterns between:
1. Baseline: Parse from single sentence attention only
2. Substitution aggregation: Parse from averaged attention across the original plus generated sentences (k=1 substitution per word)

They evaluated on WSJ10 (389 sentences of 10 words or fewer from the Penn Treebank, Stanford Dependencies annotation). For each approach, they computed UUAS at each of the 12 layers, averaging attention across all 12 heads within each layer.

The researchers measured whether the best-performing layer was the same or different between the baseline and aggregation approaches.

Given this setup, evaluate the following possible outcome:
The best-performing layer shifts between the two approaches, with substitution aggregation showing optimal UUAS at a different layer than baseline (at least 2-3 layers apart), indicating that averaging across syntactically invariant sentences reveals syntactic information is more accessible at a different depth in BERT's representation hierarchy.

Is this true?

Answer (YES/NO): NO